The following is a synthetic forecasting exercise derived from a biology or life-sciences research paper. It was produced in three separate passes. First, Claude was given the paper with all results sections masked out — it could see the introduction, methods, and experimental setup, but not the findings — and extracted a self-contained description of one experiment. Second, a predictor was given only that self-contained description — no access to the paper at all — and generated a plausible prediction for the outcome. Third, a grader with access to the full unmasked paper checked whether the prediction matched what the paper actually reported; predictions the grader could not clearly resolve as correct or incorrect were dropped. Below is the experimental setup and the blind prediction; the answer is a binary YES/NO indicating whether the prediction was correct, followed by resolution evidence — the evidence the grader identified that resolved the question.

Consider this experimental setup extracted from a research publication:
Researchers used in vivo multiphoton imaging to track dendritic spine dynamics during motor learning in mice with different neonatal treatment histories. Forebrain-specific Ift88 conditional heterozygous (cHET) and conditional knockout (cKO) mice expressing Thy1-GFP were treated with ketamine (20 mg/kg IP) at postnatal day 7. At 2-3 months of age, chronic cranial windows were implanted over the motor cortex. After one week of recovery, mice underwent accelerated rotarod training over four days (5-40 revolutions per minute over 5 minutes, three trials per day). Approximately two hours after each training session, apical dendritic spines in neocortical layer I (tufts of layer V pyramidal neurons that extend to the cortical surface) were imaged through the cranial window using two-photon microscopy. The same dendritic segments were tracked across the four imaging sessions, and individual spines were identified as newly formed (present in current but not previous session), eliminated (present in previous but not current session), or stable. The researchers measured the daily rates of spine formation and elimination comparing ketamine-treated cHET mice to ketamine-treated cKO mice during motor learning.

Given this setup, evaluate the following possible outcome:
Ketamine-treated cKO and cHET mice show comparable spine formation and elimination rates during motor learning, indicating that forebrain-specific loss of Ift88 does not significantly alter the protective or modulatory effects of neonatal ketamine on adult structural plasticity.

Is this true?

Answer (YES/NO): NO